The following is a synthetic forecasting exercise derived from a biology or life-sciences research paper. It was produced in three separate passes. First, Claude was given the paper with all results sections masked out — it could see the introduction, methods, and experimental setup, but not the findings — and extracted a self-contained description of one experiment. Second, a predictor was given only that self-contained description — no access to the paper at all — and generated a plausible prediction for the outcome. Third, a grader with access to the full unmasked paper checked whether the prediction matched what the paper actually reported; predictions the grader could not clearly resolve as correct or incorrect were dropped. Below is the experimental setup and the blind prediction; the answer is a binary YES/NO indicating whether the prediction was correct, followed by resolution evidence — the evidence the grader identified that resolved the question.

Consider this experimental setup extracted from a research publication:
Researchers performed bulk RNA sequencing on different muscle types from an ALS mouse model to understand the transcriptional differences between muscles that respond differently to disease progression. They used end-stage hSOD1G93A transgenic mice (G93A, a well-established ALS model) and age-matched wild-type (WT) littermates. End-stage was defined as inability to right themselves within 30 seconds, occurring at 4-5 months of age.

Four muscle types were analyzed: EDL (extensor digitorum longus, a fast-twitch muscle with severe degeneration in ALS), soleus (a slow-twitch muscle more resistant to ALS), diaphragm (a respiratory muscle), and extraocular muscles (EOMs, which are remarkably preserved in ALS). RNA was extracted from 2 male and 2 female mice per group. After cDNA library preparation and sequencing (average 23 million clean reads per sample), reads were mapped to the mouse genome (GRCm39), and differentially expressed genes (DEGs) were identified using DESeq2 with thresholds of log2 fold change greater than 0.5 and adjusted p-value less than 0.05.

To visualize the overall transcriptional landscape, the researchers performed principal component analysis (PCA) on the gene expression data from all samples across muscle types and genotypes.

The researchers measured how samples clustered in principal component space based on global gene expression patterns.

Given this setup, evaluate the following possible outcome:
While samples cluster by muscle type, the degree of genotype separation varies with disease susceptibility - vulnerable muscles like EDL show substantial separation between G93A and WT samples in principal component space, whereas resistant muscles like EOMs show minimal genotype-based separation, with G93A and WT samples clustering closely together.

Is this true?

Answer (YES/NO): YES